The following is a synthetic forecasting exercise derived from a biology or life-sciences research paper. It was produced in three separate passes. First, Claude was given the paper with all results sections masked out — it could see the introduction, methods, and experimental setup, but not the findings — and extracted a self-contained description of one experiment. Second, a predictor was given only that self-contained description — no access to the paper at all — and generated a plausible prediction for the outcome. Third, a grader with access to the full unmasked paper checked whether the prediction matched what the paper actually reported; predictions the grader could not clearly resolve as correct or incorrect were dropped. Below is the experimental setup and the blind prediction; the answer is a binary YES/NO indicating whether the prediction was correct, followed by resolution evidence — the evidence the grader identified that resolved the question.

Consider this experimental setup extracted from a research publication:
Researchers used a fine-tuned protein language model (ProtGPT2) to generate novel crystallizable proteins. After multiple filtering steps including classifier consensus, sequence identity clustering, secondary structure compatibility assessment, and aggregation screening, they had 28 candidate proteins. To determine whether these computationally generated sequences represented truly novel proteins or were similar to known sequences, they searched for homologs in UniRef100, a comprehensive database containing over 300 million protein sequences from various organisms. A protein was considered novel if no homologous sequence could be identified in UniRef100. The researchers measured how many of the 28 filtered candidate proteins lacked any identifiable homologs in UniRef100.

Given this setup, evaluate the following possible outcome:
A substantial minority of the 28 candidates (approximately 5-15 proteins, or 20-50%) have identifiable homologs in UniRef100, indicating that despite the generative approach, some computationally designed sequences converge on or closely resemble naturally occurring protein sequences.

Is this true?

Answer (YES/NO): NO